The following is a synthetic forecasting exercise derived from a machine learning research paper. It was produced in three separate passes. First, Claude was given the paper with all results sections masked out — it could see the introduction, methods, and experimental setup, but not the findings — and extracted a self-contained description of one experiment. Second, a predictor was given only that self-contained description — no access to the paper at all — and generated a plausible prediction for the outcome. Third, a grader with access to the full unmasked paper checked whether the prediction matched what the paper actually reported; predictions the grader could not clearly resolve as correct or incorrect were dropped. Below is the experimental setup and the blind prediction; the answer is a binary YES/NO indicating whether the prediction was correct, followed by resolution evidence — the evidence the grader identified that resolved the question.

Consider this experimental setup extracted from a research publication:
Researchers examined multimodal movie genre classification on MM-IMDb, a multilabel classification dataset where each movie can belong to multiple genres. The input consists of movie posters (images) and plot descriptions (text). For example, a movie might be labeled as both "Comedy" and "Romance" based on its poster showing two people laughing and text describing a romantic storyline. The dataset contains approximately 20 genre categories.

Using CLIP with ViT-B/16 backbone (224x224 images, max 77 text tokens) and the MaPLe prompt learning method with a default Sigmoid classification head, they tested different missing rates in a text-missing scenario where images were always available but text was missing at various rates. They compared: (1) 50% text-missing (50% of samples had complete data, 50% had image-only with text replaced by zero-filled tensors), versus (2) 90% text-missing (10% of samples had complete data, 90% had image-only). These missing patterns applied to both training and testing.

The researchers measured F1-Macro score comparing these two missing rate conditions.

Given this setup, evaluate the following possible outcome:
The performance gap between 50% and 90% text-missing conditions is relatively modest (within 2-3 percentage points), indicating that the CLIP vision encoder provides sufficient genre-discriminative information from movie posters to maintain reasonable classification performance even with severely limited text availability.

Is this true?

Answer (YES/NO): NO